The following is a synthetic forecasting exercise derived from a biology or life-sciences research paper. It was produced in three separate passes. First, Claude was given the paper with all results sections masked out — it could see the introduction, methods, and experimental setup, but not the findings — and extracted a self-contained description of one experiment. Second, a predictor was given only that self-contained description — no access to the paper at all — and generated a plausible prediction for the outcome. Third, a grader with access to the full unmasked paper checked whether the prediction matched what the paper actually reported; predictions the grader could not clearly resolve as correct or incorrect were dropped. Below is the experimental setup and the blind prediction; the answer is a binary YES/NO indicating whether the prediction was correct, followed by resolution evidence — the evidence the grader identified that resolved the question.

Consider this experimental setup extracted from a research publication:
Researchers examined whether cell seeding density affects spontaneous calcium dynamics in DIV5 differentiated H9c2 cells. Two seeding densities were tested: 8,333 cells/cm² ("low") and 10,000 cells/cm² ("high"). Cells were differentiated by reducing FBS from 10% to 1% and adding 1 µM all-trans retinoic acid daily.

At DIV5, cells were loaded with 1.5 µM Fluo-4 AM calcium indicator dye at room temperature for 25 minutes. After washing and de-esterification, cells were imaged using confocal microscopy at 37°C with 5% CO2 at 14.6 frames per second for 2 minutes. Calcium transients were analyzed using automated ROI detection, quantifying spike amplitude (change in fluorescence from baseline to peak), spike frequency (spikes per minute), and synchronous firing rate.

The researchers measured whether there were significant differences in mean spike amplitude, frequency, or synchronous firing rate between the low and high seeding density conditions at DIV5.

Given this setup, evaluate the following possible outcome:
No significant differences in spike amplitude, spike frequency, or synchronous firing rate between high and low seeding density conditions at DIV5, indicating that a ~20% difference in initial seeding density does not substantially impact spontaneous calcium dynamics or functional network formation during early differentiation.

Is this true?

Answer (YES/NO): YES